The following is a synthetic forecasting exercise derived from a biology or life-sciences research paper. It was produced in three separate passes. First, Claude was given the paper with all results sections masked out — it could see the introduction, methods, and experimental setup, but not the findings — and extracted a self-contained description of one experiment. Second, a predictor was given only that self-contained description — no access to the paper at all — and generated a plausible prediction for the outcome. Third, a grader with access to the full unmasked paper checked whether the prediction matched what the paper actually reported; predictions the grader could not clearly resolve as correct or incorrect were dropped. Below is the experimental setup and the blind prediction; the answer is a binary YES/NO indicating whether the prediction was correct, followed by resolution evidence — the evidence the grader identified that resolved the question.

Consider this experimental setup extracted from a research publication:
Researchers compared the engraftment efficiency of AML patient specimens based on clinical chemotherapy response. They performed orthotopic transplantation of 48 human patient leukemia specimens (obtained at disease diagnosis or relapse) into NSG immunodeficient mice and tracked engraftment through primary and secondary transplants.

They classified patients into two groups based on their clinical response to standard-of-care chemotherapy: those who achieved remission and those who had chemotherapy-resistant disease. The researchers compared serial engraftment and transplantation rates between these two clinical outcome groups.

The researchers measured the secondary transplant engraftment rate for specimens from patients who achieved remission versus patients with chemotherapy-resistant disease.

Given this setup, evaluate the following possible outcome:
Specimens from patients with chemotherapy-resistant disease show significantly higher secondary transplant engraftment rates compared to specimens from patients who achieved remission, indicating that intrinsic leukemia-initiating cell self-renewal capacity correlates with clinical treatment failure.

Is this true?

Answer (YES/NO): NO